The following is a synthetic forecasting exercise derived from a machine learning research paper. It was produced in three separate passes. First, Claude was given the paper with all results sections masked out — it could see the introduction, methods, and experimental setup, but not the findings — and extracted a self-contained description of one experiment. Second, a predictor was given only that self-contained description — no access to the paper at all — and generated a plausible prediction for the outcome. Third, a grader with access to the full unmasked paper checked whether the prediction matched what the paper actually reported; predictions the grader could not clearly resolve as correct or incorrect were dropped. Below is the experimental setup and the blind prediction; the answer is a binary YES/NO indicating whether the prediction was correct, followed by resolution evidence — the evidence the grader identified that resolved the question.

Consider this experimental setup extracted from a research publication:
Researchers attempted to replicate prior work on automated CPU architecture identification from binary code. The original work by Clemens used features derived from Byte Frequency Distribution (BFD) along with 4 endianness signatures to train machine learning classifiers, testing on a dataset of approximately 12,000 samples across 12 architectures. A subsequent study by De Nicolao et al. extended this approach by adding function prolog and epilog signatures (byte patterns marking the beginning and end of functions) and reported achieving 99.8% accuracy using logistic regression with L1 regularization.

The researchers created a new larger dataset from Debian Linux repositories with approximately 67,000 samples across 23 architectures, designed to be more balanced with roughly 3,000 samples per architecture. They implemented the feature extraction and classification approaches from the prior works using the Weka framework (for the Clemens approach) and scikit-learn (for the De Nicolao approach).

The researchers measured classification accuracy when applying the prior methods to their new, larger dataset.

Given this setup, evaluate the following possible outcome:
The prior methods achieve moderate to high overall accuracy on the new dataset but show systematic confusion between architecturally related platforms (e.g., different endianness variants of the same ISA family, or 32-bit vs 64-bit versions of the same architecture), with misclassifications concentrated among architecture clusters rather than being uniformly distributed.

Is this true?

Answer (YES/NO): NO